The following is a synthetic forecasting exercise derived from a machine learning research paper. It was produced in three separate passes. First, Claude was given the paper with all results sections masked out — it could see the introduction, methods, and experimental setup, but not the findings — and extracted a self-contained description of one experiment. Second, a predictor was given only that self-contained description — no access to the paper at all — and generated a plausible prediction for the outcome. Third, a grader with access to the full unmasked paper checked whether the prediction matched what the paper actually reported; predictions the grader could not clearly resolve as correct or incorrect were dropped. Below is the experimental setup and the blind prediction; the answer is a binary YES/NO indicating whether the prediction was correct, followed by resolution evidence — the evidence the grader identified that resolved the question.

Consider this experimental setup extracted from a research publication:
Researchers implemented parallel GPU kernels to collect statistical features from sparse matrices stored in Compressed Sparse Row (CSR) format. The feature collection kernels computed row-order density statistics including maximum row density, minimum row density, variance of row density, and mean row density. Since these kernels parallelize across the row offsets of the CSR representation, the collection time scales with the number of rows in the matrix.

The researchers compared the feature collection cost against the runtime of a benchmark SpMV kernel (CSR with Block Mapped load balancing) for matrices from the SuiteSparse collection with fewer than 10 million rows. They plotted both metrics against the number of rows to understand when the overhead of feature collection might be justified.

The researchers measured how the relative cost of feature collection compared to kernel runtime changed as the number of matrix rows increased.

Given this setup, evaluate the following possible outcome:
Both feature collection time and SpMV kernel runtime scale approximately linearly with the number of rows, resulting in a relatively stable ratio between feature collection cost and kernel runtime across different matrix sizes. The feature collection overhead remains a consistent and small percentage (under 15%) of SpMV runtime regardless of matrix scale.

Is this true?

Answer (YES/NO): NO